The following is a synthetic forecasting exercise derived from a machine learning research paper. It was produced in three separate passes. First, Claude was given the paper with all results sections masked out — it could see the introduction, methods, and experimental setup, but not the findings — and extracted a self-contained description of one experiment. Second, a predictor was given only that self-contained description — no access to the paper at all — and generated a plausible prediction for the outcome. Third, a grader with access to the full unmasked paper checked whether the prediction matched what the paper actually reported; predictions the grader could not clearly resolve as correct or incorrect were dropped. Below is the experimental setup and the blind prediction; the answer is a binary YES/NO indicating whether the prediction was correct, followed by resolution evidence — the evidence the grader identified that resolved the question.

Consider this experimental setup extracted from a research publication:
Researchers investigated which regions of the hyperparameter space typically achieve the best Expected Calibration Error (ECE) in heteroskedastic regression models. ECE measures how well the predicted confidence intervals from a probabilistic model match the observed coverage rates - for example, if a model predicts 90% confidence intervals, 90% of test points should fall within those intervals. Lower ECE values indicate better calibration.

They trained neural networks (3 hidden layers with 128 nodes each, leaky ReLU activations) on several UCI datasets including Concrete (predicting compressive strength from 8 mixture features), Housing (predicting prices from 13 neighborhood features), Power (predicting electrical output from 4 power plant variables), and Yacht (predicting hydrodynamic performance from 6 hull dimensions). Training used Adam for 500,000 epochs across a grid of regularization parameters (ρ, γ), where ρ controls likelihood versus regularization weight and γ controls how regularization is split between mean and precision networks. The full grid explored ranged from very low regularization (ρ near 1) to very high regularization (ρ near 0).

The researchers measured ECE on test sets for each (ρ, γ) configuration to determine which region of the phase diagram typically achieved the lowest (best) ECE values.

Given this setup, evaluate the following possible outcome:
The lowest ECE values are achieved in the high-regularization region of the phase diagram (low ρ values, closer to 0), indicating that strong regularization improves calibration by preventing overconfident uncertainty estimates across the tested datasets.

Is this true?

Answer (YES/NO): YES